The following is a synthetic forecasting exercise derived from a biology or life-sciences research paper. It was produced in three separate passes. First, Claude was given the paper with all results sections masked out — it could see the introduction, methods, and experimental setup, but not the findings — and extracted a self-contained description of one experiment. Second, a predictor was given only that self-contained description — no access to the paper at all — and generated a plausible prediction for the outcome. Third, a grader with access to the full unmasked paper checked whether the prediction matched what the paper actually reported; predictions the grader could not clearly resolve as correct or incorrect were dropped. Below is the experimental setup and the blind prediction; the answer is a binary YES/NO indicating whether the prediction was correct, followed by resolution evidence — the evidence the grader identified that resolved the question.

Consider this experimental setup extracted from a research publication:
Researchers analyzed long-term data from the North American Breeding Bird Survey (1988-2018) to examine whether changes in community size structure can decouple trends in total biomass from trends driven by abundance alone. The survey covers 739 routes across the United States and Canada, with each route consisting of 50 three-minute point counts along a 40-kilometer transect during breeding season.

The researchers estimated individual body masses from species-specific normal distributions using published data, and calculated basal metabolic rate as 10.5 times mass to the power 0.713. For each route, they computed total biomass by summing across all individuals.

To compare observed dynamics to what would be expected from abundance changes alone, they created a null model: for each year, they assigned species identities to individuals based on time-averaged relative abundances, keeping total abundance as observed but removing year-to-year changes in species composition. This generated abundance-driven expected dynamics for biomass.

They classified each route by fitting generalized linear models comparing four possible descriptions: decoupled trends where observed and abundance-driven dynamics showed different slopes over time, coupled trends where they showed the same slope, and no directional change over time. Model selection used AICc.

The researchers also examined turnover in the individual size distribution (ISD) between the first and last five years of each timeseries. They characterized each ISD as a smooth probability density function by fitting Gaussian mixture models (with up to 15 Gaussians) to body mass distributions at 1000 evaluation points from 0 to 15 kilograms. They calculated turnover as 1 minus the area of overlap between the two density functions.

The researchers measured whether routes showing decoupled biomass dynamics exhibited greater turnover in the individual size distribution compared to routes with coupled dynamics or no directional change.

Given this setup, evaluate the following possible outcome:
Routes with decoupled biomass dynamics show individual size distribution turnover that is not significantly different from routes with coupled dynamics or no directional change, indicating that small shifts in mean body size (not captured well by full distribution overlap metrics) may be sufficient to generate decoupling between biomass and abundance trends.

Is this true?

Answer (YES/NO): YES